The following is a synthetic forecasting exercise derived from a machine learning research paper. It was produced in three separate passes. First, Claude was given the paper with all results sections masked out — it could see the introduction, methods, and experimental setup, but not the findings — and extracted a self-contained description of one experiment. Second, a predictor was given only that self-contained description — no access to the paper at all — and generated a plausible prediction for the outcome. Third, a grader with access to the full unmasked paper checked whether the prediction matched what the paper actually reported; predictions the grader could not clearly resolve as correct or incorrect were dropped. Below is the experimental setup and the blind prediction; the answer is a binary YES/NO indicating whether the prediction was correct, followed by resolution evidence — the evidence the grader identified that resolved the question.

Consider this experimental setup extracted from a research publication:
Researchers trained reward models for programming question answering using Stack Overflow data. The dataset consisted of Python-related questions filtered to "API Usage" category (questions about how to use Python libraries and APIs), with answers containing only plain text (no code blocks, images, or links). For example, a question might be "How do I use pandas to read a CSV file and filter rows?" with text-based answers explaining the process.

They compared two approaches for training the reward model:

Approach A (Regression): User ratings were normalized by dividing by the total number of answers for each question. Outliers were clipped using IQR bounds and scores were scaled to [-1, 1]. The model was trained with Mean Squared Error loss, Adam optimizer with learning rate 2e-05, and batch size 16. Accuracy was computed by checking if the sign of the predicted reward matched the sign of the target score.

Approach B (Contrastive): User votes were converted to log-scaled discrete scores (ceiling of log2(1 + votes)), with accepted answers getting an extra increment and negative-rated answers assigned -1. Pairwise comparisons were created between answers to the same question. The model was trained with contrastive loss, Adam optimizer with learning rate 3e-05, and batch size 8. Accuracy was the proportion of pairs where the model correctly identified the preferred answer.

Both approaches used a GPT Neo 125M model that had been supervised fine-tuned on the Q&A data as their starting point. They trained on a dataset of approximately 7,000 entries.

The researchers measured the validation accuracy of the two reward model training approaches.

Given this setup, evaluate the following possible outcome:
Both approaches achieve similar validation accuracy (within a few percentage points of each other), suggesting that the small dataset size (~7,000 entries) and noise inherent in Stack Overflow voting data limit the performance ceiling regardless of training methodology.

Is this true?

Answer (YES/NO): YES